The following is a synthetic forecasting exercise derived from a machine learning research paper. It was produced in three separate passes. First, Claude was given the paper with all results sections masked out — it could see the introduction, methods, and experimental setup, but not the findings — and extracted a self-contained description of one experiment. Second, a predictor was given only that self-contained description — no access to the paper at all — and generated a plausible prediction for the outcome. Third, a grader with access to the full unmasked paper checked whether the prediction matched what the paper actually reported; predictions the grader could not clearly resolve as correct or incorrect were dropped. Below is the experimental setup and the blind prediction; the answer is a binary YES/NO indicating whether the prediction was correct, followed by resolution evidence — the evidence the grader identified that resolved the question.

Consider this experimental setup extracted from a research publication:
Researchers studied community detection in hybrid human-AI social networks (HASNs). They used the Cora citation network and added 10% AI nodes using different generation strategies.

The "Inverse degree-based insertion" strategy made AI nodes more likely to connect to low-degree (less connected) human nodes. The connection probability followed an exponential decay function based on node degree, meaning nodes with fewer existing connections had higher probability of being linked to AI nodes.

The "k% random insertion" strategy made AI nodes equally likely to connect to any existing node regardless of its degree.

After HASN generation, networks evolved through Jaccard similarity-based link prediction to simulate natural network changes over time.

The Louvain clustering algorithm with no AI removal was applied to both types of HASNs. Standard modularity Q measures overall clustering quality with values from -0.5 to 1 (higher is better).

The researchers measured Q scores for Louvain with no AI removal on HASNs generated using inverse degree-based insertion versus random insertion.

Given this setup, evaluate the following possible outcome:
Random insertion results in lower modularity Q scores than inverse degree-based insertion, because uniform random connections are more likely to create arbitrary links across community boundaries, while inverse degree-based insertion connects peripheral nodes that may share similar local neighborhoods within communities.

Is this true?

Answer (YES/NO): YES